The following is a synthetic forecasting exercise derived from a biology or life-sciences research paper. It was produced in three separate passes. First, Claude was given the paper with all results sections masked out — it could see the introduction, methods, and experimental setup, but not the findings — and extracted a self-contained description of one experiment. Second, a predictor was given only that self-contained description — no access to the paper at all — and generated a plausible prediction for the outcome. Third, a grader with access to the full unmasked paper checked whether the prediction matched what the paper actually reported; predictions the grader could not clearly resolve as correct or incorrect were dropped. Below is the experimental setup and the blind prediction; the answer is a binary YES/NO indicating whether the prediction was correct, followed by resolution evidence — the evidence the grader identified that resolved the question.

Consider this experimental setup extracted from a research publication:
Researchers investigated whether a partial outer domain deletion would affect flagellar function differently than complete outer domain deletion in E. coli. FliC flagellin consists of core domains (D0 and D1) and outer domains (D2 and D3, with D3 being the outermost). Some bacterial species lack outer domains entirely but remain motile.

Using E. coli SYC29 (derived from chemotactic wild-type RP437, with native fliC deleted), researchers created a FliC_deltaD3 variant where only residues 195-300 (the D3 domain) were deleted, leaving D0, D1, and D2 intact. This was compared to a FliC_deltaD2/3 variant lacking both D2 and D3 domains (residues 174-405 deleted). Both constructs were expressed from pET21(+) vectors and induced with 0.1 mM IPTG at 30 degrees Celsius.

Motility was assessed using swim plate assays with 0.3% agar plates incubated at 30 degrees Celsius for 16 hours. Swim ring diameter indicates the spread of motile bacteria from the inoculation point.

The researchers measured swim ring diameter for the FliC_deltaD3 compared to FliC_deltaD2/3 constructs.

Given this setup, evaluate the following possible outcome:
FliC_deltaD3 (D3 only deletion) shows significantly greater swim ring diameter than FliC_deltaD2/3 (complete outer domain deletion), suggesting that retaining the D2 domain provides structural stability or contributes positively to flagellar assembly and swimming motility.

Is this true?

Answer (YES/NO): NO